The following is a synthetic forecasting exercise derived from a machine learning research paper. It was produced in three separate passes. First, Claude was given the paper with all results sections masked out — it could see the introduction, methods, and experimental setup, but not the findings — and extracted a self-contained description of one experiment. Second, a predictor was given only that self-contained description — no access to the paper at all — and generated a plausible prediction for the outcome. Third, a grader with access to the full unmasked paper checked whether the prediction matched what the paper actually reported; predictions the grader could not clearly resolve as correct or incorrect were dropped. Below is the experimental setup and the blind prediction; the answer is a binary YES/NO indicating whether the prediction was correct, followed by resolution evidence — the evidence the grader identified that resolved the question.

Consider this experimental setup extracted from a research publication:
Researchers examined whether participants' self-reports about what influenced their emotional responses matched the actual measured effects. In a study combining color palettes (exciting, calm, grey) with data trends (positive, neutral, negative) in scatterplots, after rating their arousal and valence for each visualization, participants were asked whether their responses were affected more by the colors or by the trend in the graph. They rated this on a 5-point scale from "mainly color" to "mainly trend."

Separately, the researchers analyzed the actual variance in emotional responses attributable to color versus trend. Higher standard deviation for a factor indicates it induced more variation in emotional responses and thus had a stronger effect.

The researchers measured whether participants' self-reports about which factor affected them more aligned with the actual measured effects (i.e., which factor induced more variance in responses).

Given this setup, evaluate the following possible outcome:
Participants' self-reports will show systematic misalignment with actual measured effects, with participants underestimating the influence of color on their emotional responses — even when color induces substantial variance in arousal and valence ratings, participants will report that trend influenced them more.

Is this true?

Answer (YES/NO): NO